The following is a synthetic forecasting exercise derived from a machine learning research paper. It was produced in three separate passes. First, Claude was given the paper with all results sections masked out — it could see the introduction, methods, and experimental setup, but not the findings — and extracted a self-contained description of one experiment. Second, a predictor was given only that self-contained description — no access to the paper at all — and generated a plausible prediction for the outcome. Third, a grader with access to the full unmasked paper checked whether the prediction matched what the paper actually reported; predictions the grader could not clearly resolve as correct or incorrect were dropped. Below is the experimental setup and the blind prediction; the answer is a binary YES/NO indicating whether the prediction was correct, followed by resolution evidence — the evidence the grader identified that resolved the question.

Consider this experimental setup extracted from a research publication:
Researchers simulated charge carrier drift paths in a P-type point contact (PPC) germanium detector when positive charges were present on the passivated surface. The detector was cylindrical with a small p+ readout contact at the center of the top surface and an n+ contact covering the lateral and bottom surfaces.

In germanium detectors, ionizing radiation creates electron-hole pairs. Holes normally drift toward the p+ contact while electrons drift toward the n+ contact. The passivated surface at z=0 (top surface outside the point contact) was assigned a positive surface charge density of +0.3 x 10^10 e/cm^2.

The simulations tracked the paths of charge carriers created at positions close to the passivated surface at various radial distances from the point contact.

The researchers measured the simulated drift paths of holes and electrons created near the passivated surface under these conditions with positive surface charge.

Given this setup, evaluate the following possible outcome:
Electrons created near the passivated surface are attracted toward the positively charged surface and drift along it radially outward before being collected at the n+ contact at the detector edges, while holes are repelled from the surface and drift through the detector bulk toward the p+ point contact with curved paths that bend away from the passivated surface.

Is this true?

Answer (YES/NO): NO